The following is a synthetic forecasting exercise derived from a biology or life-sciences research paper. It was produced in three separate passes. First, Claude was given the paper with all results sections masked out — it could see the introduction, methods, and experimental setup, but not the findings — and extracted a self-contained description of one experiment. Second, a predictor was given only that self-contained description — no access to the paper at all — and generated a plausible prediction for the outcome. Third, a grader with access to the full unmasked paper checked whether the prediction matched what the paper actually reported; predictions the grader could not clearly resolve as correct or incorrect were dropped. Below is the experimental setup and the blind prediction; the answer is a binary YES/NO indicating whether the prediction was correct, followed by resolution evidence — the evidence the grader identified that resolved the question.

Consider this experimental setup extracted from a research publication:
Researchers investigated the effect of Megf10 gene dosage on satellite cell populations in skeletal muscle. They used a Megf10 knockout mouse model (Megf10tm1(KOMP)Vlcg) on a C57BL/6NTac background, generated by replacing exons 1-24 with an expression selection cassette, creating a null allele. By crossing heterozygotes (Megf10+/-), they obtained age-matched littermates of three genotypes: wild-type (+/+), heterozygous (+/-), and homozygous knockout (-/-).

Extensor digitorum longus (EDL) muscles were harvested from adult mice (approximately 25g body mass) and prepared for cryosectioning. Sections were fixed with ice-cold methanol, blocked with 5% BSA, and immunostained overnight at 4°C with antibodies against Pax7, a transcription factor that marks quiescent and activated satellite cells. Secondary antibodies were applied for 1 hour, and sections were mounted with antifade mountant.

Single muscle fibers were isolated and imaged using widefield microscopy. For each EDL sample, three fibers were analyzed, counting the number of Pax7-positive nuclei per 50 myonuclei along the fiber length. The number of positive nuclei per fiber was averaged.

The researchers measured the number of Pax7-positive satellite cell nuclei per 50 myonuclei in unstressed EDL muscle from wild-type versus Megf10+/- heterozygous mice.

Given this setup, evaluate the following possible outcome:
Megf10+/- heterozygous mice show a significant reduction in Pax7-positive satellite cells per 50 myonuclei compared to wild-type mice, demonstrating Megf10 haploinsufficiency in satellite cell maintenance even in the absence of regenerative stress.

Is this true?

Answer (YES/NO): YES